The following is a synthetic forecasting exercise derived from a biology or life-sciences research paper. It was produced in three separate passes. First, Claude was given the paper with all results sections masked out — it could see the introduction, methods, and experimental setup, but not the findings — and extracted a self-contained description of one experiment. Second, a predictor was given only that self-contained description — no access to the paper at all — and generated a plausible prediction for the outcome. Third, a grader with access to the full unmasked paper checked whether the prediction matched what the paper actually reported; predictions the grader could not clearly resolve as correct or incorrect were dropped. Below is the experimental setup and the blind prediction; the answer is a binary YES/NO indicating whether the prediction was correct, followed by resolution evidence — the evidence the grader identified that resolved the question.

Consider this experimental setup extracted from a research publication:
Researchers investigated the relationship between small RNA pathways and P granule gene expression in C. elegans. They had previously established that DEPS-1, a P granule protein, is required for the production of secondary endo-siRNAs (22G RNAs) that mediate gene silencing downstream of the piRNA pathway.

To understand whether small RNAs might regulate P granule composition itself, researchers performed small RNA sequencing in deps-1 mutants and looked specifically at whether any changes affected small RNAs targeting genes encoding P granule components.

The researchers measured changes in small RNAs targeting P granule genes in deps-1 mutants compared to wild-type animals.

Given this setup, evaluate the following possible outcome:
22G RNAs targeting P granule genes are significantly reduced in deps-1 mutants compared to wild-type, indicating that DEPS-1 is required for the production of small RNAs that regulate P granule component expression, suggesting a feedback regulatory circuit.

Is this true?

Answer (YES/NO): NO